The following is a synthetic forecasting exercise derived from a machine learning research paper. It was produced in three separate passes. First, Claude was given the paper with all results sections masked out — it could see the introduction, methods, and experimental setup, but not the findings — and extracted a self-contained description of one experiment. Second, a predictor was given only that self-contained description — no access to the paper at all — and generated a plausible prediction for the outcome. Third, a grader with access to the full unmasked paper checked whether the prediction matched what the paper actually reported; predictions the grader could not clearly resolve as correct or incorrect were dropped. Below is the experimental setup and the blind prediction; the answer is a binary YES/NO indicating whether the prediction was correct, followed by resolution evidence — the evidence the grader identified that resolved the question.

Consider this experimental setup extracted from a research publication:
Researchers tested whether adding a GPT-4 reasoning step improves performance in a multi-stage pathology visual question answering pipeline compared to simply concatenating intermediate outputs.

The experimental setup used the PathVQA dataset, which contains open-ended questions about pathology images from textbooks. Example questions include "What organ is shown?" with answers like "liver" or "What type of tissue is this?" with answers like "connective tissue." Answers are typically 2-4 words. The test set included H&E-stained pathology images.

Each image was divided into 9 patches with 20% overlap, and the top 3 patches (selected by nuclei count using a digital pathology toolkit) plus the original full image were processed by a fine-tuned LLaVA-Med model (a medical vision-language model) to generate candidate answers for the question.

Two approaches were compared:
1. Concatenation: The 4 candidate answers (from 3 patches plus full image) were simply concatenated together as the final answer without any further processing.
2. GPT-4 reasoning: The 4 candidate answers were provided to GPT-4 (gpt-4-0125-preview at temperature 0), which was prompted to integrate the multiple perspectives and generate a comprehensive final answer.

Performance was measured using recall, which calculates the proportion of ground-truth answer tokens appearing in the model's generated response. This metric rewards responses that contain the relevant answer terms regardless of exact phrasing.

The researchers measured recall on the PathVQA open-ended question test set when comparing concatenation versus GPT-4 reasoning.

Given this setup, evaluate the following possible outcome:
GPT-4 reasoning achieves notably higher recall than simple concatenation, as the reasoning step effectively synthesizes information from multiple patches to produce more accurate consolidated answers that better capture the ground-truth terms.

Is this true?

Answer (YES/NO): YES